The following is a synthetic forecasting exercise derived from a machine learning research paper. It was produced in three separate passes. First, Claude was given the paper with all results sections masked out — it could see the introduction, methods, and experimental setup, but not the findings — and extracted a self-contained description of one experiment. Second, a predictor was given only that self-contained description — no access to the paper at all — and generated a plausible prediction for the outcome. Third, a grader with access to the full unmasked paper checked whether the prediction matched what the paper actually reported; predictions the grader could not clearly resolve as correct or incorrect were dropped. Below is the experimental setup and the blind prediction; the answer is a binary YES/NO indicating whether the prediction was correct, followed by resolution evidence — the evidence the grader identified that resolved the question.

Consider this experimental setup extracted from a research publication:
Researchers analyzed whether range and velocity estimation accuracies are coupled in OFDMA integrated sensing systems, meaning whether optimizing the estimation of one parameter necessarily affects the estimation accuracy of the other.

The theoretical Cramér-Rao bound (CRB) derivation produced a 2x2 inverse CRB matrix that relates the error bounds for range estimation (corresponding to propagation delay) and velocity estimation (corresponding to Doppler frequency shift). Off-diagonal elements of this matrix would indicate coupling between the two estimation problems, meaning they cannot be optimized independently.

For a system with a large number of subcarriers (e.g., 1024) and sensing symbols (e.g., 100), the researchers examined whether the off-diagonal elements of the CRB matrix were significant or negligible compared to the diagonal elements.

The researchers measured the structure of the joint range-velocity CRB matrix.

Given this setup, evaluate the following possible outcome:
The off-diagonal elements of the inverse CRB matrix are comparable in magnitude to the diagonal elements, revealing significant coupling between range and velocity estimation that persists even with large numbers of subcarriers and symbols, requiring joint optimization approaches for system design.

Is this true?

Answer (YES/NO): NO